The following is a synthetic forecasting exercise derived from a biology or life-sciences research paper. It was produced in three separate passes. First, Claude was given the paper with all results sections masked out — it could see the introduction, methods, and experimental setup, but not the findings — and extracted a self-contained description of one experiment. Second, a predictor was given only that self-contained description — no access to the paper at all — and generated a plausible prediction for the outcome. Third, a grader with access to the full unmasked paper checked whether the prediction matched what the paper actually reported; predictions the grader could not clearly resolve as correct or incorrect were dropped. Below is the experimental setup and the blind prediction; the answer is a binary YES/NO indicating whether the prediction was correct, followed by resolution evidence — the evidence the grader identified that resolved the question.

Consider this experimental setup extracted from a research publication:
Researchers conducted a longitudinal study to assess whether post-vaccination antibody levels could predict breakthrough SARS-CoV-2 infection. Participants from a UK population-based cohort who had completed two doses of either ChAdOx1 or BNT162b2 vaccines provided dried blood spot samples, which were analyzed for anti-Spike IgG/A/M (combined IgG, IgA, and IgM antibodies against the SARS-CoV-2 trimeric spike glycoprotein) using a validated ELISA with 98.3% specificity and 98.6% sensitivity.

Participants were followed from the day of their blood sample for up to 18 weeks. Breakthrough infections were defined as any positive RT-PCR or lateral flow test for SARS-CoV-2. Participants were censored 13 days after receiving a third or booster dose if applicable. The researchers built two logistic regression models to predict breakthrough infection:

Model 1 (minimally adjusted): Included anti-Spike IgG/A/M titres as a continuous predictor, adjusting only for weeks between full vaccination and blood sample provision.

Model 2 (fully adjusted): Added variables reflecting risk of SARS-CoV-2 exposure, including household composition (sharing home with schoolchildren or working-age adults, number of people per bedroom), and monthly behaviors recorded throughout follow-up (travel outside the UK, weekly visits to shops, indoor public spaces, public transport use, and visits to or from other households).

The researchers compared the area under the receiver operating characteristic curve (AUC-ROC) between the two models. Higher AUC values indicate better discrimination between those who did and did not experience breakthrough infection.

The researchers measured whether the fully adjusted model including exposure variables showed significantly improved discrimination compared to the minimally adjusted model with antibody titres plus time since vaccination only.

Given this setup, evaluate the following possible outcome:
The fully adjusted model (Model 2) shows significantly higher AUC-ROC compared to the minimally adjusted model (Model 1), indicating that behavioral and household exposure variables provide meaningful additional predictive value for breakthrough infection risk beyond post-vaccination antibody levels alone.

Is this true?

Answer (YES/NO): YES